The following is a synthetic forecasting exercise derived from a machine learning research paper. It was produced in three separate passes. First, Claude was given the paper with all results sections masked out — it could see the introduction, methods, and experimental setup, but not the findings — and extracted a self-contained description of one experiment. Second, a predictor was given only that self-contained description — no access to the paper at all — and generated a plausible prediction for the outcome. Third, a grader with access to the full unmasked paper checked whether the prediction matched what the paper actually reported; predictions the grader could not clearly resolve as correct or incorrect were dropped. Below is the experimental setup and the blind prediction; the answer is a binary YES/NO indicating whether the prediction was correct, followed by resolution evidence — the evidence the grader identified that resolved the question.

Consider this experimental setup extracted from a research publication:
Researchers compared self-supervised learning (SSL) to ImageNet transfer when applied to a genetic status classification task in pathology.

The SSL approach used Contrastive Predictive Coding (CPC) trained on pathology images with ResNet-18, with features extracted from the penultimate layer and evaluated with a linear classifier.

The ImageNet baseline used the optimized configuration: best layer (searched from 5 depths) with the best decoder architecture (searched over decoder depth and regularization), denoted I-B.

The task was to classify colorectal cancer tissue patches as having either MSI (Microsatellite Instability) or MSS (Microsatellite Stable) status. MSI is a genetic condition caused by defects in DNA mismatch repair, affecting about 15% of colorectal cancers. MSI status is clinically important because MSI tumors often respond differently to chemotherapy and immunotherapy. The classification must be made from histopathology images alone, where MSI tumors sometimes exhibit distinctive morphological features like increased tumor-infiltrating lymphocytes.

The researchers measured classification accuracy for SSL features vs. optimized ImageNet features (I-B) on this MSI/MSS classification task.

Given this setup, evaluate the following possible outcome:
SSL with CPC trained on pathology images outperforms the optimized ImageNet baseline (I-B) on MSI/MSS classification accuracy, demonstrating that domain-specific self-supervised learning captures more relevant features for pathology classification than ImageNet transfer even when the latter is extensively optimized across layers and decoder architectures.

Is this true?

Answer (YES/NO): YES